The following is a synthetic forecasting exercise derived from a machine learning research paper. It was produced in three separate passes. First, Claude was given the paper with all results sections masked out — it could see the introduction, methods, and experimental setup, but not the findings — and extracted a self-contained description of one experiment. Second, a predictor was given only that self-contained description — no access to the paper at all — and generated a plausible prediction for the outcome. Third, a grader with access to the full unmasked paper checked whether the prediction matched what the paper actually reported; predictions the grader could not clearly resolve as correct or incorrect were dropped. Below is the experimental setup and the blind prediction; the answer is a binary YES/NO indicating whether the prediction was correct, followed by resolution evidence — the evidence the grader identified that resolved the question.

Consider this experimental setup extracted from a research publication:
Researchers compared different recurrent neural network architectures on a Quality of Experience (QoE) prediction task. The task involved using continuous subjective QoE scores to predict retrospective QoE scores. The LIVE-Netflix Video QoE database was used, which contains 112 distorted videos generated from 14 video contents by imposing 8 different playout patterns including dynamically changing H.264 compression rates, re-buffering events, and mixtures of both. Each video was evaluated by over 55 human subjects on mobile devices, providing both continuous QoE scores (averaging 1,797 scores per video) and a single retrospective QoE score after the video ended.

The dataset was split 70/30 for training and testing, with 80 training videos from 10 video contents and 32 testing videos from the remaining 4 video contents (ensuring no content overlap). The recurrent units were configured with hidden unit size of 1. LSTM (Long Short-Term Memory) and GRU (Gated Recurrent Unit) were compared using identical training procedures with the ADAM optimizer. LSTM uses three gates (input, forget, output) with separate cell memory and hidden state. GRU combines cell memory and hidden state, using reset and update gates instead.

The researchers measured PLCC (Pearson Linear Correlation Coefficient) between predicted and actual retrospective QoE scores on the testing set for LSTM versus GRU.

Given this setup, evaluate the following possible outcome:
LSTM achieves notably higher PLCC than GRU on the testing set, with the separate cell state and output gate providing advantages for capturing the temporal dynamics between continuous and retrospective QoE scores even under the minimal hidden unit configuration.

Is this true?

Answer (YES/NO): YES